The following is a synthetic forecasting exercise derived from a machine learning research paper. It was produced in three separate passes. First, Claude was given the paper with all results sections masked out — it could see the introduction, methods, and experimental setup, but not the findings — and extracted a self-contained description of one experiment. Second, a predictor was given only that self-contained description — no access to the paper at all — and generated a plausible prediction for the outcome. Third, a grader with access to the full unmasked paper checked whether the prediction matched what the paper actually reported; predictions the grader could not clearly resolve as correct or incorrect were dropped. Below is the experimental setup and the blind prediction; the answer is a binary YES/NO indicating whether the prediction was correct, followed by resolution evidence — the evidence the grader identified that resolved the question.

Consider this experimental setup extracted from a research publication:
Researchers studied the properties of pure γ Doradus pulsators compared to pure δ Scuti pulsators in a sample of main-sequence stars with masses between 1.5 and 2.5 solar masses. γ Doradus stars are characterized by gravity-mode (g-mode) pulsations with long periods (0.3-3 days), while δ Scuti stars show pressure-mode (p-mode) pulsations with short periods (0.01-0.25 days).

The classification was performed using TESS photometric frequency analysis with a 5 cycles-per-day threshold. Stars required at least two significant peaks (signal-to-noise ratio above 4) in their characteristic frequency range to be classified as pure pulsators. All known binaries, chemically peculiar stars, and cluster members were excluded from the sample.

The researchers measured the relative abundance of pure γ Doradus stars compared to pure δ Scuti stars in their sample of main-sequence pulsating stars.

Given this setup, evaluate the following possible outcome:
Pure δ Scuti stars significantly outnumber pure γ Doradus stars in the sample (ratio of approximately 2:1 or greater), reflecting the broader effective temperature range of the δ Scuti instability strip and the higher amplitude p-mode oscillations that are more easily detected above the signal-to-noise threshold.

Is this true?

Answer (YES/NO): YES